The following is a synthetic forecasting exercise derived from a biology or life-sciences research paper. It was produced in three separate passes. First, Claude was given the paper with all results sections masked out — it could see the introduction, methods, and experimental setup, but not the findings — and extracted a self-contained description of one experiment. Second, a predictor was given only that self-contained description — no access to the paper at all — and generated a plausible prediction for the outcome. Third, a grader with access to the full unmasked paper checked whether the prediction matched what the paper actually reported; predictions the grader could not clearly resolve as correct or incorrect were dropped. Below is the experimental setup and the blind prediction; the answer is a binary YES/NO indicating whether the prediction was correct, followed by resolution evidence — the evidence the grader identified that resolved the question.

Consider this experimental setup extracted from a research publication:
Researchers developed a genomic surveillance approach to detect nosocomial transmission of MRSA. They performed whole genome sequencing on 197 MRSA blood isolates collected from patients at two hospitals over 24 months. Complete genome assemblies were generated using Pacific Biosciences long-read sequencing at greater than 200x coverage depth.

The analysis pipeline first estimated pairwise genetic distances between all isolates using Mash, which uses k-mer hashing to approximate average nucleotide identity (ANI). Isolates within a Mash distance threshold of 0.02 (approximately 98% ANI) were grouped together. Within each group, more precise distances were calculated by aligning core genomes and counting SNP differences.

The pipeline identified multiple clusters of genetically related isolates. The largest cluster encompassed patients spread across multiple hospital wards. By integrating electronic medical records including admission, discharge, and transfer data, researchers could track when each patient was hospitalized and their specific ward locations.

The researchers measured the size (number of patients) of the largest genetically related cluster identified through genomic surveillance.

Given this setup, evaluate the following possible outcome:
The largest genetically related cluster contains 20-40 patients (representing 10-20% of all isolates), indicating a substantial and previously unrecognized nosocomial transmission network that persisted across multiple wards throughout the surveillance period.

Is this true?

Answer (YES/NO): NO